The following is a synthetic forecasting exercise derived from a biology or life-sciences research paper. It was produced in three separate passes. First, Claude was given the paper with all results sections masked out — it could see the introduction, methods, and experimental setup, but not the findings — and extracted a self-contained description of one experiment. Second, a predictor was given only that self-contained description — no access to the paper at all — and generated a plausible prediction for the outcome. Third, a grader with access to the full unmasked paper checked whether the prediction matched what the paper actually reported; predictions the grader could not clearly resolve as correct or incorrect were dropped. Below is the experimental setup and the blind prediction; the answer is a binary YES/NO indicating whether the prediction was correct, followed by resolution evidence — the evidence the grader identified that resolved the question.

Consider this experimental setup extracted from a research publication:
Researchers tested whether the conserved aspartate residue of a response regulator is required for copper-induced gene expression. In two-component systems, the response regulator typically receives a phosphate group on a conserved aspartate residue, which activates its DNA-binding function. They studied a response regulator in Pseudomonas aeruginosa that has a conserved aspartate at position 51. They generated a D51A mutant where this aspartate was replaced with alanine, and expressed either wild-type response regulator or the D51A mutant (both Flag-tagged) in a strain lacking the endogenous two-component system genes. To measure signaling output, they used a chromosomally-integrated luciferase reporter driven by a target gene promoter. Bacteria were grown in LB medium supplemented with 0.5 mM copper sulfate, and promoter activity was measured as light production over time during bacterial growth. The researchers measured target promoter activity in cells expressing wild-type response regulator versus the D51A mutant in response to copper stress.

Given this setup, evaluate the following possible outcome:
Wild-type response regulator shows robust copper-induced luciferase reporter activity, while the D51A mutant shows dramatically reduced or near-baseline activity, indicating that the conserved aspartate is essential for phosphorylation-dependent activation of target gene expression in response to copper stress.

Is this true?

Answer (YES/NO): YES